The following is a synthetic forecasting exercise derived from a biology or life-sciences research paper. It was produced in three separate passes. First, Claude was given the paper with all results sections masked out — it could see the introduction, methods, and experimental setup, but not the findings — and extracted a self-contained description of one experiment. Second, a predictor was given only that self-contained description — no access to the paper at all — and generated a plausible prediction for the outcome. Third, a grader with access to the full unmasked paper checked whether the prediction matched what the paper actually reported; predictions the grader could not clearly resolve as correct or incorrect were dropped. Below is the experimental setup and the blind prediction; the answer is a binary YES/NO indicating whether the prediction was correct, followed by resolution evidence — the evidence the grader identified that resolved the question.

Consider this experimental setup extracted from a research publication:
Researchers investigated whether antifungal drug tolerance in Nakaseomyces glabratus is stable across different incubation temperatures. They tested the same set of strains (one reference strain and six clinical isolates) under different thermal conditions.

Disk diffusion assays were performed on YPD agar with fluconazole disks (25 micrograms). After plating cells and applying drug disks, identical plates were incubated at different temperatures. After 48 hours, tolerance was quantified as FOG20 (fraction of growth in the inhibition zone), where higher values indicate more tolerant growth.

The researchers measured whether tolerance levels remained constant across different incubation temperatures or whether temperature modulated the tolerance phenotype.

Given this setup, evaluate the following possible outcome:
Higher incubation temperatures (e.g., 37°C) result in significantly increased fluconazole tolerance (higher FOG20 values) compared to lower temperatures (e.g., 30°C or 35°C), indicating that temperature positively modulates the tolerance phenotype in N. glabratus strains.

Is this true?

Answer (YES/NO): NO